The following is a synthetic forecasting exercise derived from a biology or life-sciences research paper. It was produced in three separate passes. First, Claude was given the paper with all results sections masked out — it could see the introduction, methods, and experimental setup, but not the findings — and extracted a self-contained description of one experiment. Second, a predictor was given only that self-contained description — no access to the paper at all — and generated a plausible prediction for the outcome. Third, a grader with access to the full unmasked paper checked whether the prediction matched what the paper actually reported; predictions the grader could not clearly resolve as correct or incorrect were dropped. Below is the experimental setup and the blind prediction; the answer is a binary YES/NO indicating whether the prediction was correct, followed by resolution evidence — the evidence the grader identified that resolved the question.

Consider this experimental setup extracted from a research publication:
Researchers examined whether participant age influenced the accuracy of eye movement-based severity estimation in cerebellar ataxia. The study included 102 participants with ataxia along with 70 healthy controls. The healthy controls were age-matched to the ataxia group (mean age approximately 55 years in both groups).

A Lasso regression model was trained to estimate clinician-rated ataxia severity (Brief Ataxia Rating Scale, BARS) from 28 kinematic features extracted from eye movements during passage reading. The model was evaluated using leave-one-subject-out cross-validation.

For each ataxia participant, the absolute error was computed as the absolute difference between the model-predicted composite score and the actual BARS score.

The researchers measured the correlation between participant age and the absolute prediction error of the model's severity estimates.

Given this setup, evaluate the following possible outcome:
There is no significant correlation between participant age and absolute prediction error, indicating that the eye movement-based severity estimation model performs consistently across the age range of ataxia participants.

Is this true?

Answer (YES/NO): YES